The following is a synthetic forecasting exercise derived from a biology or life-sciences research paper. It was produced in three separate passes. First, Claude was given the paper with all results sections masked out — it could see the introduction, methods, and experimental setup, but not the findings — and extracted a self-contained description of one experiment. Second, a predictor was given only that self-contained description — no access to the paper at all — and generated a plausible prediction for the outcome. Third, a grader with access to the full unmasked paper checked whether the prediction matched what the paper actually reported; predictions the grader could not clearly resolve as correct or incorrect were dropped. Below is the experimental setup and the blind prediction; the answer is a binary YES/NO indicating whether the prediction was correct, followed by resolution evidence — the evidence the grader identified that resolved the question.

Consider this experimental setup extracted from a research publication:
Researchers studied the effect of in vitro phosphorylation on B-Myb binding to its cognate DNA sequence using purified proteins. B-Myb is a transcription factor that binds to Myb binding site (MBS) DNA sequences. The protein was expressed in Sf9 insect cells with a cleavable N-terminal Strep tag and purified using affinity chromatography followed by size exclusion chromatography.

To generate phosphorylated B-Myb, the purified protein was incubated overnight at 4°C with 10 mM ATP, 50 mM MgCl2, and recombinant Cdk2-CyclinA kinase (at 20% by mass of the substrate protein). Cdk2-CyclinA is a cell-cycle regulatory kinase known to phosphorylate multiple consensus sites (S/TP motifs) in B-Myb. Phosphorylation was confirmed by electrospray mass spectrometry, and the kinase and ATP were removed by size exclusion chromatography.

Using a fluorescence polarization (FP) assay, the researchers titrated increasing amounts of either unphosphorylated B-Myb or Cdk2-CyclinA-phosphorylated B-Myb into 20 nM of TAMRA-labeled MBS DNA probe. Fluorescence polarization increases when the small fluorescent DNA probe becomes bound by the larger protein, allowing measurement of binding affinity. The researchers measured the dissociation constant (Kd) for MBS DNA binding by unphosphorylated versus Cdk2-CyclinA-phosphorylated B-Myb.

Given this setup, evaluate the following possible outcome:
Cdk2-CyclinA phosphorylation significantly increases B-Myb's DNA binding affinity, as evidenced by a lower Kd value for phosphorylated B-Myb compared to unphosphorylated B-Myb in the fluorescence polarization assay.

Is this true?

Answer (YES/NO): YES